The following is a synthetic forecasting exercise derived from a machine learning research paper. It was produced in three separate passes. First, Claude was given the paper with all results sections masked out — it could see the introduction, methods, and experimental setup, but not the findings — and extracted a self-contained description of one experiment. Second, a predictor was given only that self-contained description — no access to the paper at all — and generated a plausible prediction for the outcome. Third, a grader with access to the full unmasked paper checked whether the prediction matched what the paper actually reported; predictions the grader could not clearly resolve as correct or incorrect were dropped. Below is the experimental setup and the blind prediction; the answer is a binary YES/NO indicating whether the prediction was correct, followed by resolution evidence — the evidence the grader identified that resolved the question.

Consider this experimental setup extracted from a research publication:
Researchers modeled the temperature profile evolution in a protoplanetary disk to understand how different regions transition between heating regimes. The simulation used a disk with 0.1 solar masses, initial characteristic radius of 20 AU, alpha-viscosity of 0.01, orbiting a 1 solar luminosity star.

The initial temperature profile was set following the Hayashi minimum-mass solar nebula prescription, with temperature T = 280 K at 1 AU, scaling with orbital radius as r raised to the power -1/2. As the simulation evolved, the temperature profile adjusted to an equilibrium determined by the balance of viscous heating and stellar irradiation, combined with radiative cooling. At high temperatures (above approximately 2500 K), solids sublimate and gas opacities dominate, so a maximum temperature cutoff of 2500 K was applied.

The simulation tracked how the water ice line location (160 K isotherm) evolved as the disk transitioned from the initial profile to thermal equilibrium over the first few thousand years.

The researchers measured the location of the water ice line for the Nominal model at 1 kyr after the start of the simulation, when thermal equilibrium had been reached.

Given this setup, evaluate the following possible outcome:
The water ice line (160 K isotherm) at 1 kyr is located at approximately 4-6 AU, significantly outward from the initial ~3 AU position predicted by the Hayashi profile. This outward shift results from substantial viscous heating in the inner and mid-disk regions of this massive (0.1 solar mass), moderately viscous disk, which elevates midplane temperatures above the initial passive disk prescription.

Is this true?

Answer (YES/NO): NO